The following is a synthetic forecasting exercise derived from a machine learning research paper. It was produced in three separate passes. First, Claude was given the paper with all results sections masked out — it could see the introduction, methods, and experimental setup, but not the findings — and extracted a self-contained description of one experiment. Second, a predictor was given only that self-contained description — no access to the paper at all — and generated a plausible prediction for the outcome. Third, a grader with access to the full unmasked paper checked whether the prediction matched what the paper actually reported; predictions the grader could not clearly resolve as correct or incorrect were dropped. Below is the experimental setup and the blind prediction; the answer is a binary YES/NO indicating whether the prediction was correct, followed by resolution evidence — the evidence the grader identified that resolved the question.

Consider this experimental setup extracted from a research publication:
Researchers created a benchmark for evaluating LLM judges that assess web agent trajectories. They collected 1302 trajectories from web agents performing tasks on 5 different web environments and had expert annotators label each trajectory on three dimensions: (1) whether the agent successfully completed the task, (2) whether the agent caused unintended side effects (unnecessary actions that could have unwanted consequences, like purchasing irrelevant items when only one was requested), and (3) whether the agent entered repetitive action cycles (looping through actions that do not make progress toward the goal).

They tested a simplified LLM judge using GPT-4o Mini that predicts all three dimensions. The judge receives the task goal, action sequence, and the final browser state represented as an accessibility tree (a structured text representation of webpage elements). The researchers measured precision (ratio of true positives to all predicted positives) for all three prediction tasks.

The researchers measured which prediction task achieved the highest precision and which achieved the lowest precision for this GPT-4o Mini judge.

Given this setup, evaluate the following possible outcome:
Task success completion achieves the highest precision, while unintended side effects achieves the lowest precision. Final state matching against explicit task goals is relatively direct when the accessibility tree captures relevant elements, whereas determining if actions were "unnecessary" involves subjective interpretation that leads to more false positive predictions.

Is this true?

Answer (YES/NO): NO